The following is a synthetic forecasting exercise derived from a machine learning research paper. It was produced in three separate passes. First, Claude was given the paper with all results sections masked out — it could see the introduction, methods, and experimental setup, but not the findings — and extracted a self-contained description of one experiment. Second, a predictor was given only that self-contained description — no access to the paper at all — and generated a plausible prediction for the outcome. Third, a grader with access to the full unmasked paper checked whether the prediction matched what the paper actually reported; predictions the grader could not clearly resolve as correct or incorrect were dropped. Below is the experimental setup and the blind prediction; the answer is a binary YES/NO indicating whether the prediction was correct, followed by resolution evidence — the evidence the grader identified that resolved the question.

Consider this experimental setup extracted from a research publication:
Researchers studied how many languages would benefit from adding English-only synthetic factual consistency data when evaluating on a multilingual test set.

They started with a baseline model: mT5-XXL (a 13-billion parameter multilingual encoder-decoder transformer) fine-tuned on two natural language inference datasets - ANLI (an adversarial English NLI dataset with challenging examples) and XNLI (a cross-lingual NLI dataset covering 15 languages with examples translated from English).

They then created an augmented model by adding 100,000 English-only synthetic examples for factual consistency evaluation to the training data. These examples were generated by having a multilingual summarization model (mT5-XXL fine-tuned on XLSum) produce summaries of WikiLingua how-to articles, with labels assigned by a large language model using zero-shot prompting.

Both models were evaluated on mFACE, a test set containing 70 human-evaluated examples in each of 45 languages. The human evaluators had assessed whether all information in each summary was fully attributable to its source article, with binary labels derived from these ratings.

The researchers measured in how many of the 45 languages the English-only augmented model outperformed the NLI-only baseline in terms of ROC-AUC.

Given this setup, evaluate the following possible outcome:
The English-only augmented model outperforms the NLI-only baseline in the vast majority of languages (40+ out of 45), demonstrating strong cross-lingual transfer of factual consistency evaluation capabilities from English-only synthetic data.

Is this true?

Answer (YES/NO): NO